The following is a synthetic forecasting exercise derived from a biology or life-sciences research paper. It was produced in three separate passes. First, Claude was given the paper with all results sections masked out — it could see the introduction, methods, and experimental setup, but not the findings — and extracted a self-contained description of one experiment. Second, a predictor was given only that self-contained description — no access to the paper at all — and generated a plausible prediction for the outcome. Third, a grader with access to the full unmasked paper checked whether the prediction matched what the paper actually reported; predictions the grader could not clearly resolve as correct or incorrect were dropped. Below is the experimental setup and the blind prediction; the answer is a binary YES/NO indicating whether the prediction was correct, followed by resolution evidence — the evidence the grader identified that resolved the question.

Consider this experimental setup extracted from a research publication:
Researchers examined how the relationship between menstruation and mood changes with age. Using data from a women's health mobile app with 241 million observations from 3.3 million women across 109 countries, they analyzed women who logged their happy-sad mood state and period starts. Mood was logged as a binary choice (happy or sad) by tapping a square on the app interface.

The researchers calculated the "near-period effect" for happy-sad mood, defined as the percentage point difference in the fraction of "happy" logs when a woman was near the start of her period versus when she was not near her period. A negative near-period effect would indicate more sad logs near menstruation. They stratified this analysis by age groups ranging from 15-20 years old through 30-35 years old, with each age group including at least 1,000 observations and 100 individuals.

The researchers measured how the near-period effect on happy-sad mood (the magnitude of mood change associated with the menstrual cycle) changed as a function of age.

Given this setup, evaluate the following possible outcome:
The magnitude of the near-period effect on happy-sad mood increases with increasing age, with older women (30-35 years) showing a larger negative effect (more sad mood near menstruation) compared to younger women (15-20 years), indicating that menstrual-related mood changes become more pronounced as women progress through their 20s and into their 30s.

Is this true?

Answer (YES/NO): YES